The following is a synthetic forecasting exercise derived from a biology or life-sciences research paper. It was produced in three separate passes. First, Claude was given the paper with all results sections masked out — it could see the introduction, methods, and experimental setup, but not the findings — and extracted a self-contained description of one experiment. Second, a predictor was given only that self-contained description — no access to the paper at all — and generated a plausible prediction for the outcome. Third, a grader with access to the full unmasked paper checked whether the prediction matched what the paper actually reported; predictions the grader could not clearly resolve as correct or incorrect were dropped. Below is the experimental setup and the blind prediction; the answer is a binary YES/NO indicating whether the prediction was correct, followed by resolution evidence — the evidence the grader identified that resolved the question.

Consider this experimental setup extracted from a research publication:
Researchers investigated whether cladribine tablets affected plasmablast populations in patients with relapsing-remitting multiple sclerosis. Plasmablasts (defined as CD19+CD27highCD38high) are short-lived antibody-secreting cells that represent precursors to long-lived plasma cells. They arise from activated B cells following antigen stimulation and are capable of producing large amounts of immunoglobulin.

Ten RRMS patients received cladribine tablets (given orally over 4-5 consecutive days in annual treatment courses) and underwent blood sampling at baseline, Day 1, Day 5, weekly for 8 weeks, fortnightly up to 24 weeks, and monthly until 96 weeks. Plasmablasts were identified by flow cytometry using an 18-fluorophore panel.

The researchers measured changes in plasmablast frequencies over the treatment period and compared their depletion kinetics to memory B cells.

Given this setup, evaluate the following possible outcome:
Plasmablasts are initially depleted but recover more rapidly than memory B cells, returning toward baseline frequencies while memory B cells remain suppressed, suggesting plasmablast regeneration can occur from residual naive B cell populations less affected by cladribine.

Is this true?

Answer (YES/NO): NO